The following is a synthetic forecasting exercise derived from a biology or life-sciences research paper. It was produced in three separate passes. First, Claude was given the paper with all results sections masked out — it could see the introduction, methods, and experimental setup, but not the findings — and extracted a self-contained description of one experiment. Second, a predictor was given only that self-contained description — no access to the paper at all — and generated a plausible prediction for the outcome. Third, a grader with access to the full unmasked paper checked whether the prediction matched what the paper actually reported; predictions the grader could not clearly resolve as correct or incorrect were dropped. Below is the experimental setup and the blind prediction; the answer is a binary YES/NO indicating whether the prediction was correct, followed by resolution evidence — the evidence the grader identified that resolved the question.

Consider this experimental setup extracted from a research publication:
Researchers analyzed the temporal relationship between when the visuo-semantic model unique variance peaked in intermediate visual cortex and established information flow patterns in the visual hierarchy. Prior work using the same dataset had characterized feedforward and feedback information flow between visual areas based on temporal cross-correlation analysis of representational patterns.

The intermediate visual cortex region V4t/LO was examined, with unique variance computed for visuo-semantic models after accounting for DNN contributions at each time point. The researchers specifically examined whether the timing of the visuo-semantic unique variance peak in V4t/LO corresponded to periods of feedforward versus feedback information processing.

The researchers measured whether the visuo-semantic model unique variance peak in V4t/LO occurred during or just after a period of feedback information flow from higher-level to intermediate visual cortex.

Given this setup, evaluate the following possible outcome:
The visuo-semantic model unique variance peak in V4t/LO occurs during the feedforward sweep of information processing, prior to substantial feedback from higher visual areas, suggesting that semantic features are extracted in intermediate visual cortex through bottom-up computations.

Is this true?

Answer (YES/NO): NO